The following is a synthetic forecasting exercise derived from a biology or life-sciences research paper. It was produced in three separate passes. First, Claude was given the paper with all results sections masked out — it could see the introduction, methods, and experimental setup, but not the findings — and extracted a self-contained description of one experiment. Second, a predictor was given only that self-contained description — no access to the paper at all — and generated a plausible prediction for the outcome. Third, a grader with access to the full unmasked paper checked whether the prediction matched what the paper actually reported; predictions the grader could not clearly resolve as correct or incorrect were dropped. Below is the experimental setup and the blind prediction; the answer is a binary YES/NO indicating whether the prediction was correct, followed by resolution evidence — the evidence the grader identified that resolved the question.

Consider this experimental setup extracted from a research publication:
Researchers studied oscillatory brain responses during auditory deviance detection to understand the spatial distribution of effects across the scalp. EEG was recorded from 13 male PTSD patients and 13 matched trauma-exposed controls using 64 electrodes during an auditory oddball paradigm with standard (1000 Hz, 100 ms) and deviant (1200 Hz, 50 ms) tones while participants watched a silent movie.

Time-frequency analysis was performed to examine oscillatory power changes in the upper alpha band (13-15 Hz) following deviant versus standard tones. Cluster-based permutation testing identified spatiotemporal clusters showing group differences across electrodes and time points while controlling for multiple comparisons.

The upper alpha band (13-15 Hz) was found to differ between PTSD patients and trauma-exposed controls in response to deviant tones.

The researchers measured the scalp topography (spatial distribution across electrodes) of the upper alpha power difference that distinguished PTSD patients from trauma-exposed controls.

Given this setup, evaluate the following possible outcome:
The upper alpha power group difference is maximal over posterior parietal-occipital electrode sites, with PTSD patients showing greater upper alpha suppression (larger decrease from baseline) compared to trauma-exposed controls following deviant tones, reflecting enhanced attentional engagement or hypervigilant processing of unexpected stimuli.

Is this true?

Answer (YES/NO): YES